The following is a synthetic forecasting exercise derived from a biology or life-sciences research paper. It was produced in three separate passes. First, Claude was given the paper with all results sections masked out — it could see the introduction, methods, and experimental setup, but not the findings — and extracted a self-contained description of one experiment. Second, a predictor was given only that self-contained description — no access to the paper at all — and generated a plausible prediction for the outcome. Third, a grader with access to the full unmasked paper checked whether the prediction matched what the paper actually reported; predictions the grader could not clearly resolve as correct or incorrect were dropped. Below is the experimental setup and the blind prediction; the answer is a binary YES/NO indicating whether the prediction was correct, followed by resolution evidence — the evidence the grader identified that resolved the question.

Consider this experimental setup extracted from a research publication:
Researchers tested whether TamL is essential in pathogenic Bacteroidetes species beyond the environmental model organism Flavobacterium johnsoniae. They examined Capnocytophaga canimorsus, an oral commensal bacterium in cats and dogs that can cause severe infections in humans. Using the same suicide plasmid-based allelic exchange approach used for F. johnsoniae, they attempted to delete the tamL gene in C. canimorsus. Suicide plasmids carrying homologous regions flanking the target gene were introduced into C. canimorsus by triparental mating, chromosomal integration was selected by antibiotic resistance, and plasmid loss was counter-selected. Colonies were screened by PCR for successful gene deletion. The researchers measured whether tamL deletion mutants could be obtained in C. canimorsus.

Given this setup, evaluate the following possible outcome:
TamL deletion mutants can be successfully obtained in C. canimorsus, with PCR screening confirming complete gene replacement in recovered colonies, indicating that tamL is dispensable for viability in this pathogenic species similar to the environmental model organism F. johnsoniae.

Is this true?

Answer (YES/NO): NO